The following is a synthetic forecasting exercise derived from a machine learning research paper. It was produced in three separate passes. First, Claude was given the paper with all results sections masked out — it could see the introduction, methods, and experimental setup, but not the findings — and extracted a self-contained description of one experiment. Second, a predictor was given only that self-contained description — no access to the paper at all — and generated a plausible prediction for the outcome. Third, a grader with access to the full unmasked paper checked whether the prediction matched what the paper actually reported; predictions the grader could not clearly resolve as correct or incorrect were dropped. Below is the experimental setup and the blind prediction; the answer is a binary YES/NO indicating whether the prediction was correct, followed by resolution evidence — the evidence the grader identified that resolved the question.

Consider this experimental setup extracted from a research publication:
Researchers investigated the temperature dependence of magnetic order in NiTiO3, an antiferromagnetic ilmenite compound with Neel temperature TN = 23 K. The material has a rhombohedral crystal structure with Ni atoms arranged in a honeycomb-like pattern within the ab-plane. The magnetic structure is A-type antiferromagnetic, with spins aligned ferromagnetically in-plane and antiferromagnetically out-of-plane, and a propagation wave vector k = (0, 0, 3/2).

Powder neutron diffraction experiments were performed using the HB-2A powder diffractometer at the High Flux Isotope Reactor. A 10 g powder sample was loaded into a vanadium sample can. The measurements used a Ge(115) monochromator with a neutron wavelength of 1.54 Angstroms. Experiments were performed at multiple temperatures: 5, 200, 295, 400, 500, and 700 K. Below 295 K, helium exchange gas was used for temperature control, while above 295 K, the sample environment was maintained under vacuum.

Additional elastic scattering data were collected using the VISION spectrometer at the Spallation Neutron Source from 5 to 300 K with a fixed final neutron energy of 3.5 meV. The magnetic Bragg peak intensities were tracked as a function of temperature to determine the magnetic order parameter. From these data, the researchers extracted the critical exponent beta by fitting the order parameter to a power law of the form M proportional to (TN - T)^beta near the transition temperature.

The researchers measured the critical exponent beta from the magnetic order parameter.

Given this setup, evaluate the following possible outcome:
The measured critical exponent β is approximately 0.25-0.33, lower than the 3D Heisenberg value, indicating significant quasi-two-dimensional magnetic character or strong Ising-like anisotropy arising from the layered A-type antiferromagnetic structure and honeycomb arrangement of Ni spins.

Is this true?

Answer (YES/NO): NO